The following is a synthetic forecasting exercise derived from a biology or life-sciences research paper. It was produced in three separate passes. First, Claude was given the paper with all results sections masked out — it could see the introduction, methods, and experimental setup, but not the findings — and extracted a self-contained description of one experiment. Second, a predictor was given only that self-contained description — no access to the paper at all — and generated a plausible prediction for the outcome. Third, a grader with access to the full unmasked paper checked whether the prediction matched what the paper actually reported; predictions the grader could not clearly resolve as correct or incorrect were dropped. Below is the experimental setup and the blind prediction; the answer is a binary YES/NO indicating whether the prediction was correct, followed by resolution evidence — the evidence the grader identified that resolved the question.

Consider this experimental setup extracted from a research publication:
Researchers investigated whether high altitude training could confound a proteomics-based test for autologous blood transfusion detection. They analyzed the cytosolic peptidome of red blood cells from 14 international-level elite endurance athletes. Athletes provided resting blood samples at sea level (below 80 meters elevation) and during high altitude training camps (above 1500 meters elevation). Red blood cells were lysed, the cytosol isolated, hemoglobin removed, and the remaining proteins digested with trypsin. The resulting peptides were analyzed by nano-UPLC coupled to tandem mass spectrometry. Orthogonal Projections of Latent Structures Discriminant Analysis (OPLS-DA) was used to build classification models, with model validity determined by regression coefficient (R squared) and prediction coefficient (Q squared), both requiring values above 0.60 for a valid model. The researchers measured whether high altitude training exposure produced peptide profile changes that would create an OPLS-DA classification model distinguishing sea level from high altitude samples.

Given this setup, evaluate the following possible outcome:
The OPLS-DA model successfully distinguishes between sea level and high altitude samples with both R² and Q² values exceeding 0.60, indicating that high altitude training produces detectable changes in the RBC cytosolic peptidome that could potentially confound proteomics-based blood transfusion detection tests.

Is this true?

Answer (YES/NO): NO